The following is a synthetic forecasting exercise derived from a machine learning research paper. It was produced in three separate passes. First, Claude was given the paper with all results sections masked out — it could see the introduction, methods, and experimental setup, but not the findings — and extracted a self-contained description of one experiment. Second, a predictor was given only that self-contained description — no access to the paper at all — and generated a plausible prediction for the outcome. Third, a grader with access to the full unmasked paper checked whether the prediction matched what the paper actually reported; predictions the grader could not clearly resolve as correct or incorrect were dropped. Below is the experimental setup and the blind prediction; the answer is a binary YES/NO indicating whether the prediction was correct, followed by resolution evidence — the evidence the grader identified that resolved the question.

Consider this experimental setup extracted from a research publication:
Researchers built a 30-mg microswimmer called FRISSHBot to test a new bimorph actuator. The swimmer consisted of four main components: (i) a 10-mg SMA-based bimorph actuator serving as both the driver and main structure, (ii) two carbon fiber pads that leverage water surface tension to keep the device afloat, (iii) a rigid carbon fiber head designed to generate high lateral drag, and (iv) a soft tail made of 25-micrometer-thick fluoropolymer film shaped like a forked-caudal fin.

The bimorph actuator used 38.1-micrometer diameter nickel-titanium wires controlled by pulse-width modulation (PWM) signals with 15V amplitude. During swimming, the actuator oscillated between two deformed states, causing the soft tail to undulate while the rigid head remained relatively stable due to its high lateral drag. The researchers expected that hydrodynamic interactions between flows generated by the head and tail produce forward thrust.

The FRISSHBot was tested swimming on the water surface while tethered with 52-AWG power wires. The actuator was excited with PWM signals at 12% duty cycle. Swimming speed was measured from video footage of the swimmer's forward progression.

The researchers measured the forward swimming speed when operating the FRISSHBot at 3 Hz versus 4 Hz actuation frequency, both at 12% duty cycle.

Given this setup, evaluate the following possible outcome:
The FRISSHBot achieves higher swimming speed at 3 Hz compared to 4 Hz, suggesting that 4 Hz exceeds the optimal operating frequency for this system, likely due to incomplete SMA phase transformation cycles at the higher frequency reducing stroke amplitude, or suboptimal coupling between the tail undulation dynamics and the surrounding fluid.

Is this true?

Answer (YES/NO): NO